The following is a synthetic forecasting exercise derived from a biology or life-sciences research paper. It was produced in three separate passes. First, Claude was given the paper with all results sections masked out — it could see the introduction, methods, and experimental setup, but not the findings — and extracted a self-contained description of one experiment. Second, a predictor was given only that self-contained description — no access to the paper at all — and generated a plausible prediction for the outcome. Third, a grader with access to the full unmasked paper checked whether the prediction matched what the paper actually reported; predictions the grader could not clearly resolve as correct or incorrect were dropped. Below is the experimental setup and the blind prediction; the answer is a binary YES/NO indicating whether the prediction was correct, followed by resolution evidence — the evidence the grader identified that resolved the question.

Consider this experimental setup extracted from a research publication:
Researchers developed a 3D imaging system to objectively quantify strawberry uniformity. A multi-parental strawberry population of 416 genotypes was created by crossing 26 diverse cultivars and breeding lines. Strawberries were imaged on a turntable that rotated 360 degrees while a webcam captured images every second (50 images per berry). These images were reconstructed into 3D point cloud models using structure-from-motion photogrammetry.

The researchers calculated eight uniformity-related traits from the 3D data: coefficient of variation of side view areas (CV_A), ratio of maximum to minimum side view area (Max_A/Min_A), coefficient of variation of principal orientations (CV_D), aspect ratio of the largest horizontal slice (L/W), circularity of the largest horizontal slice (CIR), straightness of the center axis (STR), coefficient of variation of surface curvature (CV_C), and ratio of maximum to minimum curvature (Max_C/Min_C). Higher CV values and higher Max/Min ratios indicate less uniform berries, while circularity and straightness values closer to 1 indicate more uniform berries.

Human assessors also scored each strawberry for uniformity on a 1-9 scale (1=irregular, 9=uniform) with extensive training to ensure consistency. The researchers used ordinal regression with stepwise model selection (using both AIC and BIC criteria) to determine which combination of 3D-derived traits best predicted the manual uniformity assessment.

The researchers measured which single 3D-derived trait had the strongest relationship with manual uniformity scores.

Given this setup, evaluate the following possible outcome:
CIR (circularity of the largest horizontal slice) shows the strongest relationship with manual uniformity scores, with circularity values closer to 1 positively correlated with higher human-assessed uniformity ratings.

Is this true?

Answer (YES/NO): YES